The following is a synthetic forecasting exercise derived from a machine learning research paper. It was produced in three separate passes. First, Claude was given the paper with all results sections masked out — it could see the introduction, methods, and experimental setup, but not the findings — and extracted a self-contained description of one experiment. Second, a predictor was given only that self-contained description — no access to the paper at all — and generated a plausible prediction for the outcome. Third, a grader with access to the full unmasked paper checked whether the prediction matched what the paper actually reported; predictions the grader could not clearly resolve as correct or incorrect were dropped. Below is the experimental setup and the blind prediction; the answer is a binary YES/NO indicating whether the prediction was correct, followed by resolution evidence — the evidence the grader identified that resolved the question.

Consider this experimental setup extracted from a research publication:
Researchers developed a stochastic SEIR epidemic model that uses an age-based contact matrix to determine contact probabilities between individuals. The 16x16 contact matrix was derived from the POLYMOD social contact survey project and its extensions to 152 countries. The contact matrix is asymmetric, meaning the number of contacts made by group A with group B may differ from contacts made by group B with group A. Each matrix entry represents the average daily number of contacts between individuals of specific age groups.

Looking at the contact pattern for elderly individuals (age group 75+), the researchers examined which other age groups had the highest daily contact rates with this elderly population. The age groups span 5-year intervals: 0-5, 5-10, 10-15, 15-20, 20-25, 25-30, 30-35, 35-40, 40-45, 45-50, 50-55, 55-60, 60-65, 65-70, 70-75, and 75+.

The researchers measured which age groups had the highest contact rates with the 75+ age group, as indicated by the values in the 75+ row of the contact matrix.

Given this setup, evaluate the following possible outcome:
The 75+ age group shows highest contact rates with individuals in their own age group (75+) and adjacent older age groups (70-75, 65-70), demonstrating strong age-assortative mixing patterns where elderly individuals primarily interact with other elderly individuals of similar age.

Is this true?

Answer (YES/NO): NO